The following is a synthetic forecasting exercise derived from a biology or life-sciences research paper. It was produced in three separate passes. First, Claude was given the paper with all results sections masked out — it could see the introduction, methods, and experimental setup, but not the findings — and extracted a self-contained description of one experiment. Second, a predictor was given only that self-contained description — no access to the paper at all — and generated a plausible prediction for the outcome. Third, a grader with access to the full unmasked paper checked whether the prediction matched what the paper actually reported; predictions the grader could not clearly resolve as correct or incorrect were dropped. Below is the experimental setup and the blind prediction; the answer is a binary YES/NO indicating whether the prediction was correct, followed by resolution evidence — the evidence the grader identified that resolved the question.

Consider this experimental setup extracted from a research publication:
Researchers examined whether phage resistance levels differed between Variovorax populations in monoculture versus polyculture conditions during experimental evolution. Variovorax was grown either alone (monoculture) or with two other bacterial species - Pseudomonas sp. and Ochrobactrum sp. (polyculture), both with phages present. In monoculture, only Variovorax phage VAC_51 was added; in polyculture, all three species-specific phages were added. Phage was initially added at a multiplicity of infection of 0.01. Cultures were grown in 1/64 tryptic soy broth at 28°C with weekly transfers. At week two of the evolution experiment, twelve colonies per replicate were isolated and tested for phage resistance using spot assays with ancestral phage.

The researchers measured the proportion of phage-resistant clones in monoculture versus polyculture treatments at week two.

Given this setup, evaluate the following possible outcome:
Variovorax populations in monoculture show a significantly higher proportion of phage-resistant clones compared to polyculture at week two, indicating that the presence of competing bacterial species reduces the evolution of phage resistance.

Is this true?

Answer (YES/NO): NO